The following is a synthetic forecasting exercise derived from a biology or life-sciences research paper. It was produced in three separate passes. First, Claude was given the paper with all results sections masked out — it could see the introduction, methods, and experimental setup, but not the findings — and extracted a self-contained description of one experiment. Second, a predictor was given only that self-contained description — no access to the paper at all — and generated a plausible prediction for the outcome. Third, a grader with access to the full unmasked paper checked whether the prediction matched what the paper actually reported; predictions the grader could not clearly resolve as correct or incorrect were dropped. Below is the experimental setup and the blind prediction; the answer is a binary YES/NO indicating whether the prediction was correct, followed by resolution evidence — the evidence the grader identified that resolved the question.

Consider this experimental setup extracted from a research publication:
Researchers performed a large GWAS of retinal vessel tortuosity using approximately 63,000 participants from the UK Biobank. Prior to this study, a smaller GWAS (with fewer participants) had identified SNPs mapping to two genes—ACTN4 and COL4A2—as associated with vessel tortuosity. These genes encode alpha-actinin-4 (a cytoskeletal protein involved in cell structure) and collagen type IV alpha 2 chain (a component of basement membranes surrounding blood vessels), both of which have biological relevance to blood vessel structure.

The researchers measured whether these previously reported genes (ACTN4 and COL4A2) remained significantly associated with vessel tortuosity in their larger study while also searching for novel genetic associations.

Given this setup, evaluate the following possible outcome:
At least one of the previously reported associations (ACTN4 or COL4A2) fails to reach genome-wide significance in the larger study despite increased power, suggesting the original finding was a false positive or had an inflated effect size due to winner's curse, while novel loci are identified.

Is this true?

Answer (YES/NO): NO